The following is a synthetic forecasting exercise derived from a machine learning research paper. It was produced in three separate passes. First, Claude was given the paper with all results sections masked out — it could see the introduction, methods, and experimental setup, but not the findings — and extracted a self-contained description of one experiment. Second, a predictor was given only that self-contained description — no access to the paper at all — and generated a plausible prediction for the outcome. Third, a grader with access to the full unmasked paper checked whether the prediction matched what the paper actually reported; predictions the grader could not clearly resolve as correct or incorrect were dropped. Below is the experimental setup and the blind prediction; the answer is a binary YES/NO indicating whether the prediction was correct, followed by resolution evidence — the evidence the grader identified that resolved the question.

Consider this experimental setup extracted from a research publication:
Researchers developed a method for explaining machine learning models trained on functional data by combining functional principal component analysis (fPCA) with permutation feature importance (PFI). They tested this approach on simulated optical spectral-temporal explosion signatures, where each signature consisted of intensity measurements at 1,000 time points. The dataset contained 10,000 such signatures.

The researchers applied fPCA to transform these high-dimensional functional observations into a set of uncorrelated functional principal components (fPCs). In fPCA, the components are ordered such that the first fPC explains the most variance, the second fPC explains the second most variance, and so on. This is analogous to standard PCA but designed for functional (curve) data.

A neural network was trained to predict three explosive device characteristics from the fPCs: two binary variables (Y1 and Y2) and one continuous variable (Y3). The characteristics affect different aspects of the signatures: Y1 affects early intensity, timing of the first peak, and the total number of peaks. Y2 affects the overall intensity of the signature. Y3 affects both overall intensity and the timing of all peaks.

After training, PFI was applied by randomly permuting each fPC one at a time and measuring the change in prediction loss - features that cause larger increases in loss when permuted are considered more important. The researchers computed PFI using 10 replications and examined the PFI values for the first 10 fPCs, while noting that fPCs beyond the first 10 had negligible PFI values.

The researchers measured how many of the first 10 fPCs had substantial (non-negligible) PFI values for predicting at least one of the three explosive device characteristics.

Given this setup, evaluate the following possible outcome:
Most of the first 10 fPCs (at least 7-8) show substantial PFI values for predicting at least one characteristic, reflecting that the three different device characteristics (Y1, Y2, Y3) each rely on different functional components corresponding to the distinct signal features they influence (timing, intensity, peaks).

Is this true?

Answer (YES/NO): NO